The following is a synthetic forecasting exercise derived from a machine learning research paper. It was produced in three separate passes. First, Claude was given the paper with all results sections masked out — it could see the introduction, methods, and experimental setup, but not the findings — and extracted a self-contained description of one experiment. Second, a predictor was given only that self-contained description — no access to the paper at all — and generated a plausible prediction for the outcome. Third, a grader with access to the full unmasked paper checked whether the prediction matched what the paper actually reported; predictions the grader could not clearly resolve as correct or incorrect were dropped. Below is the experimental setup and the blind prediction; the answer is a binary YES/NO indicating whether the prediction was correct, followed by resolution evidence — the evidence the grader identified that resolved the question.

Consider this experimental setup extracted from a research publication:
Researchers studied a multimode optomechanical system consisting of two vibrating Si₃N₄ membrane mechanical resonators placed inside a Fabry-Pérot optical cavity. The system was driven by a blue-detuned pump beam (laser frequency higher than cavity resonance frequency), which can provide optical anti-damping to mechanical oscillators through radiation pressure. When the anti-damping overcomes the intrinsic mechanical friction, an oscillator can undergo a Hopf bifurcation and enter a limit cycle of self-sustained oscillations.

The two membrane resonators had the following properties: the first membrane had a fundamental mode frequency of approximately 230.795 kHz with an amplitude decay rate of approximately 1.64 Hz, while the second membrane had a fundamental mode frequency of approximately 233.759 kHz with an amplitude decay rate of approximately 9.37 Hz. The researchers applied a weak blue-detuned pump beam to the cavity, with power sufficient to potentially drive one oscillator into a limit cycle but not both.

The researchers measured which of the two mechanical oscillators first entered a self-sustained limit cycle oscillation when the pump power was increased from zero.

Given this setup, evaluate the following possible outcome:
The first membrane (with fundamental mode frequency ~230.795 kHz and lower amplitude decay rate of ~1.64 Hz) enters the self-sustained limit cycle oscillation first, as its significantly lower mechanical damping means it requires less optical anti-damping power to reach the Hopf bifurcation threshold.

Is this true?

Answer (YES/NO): YES